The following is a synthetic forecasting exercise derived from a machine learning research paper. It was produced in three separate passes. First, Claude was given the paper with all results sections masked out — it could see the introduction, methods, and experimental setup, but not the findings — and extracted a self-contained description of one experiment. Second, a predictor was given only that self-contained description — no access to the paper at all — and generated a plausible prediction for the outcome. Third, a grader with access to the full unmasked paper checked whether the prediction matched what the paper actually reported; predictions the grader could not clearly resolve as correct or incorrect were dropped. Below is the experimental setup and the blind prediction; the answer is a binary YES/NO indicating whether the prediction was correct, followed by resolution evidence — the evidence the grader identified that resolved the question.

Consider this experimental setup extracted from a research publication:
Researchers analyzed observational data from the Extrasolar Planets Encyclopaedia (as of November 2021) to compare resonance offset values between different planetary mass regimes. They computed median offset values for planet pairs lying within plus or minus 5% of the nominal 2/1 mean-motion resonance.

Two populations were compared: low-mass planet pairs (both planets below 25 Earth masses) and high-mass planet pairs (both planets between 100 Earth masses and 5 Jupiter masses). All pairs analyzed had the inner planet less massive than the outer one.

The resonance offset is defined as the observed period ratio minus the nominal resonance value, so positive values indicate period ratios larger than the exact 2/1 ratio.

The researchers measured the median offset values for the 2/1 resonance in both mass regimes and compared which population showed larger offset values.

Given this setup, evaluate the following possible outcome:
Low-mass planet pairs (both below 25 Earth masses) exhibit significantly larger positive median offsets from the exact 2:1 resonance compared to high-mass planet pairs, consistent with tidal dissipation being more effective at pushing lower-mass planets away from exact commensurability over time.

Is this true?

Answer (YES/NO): NO